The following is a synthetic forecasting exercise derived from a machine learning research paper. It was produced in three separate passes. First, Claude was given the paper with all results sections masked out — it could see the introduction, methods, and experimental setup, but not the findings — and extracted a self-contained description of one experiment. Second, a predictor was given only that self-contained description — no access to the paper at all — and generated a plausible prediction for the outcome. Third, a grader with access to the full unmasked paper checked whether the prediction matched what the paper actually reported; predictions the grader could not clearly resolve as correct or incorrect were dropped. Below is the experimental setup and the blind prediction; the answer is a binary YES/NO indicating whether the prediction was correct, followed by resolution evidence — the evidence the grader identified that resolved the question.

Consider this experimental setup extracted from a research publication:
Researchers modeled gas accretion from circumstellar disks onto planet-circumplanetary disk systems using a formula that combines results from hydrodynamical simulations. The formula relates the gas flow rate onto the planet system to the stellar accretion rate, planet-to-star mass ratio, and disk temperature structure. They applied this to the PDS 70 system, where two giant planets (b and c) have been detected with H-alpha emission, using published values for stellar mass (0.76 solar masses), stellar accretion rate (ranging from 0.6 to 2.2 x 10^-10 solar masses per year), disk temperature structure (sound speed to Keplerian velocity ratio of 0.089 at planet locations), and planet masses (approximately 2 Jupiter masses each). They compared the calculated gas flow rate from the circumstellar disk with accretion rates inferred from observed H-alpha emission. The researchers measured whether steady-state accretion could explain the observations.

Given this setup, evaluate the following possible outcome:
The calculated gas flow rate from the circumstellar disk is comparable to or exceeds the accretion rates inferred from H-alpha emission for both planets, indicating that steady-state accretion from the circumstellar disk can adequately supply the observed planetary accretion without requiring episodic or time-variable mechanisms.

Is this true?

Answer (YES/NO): YES